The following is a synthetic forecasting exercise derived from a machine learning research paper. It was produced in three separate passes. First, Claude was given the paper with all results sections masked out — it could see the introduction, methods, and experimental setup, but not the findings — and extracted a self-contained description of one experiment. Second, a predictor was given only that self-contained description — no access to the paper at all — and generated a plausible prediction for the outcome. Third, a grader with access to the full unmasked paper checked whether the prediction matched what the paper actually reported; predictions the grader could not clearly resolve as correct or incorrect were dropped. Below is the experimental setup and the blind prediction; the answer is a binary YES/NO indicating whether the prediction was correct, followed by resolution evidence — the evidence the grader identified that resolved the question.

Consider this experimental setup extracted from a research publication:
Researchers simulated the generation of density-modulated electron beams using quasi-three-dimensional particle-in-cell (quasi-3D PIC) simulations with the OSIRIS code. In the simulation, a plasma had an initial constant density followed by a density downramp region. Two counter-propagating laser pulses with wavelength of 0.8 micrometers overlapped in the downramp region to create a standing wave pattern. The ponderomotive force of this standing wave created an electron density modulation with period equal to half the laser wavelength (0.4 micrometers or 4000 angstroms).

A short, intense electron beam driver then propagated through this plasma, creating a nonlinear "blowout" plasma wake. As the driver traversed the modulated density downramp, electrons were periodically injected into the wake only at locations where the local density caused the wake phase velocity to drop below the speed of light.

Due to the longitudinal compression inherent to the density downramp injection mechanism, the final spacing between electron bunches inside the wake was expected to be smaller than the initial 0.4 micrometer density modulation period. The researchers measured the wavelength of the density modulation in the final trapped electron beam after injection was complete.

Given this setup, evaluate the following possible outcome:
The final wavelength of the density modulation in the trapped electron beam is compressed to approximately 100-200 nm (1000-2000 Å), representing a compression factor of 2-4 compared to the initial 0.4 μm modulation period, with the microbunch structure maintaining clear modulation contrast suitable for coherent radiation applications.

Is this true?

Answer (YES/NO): NO